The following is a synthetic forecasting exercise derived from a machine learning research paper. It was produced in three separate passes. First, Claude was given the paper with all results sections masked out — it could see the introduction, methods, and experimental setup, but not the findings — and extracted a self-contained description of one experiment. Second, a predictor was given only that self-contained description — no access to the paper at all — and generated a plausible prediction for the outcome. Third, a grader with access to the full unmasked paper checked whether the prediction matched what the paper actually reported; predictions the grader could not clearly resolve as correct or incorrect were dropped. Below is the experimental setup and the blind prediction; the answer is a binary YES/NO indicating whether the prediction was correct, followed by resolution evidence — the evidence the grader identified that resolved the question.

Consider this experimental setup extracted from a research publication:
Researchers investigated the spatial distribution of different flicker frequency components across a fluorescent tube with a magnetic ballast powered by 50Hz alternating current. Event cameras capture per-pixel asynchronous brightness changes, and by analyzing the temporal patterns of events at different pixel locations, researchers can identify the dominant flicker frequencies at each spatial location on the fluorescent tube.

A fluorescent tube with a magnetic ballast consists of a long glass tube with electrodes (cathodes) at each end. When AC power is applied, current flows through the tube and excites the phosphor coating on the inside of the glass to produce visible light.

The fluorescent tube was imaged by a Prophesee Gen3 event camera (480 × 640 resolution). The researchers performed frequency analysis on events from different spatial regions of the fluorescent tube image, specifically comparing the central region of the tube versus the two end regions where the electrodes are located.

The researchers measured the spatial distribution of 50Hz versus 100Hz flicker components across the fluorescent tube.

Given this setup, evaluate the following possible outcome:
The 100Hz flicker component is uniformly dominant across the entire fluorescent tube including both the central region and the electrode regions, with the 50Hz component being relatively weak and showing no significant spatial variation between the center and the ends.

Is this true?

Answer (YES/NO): NO